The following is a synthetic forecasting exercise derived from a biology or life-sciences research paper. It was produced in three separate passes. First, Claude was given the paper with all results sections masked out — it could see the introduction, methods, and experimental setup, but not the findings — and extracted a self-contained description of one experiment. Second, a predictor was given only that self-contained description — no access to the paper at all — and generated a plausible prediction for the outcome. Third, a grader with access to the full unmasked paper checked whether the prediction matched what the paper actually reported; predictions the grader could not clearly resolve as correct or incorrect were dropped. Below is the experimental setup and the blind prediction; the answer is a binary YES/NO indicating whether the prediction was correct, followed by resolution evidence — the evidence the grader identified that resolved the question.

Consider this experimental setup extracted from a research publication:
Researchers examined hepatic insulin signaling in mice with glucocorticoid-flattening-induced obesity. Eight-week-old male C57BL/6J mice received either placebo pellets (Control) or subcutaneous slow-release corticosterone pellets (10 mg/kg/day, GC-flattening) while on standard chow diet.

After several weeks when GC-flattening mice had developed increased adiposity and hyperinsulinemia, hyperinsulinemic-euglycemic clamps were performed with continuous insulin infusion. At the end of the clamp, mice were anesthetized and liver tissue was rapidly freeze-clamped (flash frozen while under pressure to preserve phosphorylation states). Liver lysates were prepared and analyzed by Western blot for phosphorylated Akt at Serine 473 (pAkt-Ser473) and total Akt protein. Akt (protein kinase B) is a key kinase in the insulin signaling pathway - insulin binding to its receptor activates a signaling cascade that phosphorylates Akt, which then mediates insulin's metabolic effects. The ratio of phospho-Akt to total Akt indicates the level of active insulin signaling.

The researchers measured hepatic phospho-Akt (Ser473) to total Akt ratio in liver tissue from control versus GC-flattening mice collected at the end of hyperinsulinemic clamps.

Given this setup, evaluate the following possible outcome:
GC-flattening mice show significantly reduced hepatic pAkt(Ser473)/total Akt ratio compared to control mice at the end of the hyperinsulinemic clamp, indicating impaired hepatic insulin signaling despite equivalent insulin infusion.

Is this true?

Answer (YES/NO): NO